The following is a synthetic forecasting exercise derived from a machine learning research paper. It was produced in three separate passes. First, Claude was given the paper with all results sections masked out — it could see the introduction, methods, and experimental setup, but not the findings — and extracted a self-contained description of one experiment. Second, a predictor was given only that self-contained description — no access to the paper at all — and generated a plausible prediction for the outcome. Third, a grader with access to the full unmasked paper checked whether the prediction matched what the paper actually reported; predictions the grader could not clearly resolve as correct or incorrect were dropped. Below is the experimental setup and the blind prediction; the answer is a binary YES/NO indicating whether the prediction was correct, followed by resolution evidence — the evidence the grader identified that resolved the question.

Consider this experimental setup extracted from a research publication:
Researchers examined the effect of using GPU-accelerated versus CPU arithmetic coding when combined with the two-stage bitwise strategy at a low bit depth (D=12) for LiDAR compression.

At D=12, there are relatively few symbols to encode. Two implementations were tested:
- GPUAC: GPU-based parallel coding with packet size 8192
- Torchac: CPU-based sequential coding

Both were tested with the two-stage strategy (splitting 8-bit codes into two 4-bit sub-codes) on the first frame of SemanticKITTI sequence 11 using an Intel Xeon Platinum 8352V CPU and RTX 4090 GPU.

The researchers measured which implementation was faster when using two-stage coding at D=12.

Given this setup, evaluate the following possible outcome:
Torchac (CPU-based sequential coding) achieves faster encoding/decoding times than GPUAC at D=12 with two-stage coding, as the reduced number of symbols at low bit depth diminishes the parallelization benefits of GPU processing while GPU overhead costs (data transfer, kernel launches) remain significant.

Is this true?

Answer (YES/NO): YES